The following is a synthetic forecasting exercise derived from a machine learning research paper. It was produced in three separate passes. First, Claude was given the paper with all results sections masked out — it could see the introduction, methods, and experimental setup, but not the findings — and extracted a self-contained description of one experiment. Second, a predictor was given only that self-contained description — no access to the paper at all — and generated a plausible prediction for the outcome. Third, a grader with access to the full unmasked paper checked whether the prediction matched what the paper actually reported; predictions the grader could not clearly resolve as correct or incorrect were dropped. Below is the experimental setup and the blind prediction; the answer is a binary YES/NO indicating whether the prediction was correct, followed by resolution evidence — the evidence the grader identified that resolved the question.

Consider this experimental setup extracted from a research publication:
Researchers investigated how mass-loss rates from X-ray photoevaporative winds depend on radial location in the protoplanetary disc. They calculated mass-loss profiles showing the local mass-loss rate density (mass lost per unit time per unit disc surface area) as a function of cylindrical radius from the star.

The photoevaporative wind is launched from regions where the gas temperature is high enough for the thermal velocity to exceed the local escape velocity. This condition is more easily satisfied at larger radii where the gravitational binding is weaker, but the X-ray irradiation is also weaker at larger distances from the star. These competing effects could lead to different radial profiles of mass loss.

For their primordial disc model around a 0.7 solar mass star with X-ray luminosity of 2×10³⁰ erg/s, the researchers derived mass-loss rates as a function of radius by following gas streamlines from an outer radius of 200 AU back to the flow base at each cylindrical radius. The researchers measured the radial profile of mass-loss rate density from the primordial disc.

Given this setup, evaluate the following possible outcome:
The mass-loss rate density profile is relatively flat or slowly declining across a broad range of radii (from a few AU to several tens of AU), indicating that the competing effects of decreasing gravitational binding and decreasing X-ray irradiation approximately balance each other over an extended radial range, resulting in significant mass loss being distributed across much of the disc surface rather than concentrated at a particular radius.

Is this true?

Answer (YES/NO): NO